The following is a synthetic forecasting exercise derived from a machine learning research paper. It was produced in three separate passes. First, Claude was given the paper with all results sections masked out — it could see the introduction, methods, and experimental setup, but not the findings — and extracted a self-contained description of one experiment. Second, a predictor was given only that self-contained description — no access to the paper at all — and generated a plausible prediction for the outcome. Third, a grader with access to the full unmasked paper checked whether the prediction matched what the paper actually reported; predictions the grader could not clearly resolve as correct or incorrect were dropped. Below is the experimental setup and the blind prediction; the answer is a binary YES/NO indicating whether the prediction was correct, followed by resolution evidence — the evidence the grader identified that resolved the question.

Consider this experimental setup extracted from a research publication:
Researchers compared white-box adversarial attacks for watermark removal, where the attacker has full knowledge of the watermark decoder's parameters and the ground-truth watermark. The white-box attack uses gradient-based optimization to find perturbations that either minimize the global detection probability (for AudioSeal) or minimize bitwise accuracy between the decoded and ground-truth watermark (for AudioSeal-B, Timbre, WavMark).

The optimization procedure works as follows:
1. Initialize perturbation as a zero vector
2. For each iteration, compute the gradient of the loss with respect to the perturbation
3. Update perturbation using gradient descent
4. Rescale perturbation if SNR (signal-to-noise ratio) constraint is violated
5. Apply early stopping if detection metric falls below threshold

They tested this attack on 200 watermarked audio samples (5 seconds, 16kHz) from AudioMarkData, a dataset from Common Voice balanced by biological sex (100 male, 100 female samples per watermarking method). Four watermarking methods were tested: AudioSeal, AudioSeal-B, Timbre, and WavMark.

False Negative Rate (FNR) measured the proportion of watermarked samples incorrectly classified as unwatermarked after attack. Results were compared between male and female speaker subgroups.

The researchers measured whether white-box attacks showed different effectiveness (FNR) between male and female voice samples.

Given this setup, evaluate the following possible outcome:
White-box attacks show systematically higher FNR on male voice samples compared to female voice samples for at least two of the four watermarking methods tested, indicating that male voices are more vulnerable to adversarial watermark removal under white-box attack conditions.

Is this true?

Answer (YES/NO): NO